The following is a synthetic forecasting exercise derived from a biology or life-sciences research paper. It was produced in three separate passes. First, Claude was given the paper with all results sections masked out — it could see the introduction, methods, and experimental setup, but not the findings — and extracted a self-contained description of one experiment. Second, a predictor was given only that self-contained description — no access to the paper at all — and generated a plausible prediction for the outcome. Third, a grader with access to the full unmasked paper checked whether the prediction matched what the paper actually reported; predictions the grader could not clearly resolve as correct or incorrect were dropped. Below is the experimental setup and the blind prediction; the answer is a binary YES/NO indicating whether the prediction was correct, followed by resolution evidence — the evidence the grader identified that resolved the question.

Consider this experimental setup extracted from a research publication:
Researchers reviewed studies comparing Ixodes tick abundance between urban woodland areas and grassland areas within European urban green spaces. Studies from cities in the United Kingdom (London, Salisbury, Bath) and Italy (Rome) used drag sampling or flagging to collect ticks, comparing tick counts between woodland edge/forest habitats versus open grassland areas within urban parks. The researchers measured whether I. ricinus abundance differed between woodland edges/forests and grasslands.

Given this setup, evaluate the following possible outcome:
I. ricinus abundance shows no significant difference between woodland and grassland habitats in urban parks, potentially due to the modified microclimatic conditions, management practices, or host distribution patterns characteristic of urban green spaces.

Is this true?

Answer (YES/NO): NO